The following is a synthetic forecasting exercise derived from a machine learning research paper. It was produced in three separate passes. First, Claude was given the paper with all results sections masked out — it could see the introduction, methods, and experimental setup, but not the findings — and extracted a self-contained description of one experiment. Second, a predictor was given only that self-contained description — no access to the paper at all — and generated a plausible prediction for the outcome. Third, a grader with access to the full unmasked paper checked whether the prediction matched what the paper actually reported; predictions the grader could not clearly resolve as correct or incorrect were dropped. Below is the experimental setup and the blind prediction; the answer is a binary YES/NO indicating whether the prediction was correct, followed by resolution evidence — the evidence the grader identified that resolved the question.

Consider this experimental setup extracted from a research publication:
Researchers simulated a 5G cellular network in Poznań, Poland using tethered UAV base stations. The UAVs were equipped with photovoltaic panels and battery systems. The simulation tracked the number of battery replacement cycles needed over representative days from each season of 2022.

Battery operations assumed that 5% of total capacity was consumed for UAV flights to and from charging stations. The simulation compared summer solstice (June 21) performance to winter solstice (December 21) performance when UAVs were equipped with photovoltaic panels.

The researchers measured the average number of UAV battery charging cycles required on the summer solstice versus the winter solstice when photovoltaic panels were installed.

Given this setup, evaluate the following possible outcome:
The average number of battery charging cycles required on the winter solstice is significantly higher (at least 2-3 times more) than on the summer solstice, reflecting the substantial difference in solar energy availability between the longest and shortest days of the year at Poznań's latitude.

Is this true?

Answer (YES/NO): NO